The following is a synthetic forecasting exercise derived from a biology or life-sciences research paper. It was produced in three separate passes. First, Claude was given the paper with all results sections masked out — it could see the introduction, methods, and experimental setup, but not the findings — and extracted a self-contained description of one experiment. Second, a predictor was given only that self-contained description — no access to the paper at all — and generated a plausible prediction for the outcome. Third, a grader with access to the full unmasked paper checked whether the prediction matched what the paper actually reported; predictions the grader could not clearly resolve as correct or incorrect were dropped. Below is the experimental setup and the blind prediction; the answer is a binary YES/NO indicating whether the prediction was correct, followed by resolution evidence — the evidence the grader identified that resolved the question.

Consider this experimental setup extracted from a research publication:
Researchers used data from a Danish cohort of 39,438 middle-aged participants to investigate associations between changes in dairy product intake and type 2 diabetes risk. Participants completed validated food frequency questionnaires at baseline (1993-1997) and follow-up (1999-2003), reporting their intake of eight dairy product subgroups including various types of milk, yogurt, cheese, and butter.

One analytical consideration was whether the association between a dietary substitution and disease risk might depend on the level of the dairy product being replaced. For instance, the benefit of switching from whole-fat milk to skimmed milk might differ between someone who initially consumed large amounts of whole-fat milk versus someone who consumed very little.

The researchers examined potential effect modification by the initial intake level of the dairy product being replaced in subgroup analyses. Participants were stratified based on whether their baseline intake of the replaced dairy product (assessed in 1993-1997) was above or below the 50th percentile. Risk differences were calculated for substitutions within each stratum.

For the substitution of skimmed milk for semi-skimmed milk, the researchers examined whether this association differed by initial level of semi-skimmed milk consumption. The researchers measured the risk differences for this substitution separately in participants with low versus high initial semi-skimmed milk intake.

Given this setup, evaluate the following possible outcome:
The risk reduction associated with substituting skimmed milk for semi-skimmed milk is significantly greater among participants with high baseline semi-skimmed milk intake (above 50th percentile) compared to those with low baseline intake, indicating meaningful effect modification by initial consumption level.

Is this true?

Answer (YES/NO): NO